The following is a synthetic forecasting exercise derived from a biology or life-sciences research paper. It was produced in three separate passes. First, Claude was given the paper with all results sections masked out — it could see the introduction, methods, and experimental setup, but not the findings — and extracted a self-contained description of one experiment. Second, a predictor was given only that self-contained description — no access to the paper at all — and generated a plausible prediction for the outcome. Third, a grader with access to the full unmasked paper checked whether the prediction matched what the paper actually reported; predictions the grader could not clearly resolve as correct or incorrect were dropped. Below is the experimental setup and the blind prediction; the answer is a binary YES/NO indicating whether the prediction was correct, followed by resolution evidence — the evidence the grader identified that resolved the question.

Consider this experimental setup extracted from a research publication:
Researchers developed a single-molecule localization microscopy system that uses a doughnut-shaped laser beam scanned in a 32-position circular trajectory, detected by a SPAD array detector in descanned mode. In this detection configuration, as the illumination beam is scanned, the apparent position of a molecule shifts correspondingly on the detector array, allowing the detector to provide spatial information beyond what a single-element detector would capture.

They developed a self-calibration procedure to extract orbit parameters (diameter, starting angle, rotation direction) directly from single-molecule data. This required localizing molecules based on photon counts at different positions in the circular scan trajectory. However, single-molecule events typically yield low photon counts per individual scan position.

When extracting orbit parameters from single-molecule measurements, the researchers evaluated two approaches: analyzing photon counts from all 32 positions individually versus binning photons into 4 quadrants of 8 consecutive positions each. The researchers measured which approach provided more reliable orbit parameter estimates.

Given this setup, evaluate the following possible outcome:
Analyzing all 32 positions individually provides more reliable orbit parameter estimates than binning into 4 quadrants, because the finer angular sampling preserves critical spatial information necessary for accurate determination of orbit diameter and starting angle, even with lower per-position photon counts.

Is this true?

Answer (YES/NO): NO